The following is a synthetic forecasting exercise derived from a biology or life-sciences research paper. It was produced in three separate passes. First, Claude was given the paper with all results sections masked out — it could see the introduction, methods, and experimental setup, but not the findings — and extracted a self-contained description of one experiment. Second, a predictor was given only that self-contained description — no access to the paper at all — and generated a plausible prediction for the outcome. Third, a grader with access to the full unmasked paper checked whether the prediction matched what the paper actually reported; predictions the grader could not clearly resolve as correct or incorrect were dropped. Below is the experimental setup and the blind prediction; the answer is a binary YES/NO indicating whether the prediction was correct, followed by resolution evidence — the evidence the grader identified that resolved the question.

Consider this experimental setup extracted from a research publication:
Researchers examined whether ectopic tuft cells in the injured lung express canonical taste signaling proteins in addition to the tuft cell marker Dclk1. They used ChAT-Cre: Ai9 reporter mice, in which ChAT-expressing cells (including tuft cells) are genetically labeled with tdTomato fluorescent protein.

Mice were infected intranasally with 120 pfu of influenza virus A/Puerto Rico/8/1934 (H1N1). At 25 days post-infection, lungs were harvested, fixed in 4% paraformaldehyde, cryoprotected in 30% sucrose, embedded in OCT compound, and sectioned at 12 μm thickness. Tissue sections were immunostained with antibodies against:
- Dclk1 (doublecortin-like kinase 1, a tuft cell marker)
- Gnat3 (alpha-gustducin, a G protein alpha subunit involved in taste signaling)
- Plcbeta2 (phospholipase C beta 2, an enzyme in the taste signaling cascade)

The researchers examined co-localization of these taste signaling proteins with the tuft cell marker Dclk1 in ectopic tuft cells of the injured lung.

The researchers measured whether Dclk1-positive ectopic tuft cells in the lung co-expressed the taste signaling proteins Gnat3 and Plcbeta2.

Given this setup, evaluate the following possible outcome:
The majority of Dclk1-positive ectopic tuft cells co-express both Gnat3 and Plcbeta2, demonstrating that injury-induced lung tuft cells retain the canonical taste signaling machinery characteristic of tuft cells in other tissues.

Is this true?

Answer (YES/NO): NO